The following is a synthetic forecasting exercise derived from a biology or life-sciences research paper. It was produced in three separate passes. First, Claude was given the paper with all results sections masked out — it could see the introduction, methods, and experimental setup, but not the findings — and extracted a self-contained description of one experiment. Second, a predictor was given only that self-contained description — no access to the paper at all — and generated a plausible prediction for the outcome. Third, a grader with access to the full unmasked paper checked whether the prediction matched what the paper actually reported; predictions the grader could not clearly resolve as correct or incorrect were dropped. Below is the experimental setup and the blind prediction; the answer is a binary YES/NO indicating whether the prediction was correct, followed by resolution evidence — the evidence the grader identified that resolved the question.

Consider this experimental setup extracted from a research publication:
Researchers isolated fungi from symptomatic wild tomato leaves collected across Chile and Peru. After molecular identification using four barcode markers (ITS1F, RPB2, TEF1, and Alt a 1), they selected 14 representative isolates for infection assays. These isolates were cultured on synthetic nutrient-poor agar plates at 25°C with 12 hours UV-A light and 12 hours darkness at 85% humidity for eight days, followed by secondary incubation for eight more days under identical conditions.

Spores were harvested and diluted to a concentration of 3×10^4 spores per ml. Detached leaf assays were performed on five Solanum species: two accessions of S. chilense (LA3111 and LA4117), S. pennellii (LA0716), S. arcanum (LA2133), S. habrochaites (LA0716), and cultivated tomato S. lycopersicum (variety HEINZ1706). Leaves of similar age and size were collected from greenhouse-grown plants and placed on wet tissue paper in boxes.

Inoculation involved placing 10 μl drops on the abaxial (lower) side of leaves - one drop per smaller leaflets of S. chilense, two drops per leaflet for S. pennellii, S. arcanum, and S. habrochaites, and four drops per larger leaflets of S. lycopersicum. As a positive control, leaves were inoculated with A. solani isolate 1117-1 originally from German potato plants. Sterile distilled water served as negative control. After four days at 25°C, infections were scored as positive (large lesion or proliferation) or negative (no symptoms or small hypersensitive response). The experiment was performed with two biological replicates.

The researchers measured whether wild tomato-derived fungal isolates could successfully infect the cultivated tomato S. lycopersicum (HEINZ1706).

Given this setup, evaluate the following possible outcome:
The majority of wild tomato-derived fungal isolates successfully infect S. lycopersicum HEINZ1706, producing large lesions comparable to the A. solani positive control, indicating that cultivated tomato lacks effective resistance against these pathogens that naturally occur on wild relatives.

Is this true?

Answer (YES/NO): NO